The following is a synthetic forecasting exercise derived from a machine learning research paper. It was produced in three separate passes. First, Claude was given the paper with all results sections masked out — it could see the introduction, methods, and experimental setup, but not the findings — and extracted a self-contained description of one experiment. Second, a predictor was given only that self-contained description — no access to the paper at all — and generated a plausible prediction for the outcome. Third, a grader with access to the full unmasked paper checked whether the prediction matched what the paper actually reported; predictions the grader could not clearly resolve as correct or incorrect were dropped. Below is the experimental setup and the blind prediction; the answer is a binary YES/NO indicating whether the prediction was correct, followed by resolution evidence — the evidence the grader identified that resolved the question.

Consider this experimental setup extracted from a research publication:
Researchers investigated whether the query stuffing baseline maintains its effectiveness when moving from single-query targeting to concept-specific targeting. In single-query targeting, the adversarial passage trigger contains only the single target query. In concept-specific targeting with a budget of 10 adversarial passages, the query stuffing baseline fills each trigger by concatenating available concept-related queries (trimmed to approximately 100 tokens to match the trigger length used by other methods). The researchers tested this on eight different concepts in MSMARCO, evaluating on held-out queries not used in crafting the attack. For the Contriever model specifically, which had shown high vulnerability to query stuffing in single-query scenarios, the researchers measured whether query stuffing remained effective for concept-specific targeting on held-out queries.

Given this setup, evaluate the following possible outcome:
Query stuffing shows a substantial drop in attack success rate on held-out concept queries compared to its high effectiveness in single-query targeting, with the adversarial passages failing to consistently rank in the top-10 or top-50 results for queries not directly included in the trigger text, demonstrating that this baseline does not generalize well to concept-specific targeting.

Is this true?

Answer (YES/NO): NO